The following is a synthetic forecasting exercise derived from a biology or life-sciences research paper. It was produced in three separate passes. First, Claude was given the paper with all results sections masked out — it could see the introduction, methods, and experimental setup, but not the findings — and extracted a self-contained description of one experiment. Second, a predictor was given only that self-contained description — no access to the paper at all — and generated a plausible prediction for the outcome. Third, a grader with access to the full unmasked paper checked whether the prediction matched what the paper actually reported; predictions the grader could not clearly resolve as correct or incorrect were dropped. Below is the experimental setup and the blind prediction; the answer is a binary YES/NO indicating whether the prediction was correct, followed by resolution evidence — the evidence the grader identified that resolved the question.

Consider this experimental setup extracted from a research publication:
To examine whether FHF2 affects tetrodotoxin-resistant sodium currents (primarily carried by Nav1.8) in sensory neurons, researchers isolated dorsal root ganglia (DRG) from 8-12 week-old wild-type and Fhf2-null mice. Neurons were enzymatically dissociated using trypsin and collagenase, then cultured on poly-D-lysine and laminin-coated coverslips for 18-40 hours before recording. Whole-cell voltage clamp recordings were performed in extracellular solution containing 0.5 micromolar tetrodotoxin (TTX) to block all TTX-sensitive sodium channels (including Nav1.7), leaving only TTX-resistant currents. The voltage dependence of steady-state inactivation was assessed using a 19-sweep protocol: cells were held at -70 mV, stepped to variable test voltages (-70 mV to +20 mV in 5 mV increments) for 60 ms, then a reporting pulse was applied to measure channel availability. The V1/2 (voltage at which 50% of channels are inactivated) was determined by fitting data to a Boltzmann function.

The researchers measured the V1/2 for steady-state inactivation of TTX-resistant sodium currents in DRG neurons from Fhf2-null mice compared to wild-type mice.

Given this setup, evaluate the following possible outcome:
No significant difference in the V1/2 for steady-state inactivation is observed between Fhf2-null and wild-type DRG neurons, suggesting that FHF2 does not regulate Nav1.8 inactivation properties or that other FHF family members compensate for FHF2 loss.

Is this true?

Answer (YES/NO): NO